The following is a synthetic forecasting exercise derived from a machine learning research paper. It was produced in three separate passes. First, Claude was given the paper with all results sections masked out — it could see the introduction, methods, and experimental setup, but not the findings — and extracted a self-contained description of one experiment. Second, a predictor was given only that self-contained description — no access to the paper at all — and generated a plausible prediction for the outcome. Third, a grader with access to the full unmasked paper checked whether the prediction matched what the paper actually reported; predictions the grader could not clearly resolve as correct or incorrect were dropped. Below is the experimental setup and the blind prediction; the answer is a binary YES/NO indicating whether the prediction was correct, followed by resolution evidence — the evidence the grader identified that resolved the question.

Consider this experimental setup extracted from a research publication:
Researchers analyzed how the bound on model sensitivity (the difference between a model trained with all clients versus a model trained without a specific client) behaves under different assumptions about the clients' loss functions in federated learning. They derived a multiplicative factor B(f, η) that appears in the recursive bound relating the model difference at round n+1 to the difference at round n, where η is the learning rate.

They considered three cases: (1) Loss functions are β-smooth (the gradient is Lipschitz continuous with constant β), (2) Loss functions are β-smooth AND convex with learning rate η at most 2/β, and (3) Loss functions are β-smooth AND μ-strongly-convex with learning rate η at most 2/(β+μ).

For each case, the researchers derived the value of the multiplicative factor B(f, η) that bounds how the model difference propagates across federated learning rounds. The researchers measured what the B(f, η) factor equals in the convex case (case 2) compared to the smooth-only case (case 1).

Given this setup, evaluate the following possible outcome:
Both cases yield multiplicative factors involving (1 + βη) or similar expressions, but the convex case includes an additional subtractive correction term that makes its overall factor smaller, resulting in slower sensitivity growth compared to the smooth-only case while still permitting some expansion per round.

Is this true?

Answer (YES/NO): NO